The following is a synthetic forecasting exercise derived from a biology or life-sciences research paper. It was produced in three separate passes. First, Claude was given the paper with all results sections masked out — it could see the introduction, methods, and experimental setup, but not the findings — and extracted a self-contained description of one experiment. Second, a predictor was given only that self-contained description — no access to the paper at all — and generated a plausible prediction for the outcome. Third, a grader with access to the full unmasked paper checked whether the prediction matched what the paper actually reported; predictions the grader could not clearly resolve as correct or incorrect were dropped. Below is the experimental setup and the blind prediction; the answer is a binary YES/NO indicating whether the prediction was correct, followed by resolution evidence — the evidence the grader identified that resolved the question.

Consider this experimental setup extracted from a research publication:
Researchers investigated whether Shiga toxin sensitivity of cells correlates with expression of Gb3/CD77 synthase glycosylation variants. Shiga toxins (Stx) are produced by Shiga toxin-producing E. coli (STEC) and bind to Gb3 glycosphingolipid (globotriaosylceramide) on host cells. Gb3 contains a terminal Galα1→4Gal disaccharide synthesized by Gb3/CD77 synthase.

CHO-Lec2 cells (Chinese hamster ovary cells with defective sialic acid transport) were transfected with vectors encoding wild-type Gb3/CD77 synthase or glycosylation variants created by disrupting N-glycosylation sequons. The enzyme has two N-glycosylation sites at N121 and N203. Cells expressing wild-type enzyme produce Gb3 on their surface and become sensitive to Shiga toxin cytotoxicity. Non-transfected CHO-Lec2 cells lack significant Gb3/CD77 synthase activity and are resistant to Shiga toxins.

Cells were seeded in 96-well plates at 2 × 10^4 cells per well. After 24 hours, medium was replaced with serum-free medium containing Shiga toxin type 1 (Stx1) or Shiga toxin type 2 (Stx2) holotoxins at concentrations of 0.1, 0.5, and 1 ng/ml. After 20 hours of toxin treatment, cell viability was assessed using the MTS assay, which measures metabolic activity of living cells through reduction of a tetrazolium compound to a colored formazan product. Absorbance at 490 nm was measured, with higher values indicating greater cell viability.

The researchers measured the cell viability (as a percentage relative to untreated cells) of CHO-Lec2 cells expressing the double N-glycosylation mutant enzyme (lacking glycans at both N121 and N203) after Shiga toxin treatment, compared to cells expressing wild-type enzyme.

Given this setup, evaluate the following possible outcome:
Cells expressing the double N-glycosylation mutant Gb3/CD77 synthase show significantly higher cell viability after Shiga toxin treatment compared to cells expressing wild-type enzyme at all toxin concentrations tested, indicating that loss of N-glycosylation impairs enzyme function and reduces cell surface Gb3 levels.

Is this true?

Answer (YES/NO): NO